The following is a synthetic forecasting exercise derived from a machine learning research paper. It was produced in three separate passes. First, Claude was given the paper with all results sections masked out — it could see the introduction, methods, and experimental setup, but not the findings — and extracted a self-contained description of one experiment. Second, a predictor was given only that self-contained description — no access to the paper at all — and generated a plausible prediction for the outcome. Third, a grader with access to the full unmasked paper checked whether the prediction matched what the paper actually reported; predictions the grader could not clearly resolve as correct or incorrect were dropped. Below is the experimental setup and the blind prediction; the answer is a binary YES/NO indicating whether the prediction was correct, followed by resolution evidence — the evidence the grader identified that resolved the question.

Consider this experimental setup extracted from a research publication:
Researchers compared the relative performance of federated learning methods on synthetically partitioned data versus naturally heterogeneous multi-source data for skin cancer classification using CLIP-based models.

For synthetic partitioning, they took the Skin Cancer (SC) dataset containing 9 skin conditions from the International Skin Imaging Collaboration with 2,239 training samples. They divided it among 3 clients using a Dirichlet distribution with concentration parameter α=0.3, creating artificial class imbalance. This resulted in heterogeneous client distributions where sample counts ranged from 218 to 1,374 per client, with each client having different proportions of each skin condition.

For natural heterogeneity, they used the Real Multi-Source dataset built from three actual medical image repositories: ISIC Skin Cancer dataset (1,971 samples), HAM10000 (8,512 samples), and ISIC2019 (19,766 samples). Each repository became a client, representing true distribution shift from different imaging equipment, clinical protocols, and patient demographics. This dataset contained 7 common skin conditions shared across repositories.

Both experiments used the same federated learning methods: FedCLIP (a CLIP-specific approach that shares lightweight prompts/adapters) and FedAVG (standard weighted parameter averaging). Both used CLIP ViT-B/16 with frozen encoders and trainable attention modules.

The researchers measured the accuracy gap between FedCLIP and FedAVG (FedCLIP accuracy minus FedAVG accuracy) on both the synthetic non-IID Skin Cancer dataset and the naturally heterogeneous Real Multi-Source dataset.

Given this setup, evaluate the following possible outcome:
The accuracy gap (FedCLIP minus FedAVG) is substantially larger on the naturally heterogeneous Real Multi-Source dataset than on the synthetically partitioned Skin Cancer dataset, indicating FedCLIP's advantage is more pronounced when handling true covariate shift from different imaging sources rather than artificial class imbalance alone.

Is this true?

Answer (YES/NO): NO